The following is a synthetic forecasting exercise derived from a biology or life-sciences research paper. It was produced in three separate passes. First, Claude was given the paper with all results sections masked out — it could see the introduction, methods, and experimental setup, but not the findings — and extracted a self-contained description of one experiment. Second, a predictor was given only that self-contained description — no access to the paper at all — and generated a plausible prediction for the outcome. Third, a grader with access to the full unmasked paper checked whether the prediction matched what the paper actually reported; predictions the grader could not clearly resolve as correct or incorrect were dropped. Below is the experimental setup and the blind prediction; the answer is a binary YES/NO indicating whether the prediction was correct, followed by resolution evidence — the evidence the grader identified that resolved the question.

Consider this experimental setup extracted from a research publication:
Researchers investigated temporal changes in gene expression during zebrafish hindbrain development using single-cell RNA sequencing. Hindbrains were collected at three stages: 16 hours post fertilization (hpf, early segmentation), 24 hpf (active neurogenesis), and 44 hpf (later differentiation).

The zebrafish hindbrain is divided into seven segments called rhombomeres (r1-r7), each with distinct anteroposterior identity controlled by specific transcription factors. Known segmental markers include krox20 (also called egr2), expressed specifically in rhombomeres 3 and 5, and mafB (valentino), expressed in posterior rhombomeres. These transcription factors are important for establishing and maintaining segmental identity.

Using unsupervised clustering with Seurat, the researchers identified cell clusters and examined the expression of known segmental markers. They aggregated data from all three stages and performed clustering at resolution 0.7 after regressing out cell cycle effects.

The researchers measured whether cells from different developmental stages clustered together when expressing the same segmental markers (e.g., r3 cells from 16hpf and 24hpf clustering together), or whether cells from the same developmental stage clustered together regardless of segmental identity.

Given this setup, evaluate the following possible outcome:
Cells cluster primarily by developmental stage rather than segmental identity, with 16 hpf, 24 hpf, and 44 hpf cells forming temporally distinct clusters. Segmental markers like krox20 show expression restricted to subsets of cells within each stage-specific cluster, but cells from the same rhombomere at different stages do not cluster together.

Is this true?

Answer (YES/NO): YES